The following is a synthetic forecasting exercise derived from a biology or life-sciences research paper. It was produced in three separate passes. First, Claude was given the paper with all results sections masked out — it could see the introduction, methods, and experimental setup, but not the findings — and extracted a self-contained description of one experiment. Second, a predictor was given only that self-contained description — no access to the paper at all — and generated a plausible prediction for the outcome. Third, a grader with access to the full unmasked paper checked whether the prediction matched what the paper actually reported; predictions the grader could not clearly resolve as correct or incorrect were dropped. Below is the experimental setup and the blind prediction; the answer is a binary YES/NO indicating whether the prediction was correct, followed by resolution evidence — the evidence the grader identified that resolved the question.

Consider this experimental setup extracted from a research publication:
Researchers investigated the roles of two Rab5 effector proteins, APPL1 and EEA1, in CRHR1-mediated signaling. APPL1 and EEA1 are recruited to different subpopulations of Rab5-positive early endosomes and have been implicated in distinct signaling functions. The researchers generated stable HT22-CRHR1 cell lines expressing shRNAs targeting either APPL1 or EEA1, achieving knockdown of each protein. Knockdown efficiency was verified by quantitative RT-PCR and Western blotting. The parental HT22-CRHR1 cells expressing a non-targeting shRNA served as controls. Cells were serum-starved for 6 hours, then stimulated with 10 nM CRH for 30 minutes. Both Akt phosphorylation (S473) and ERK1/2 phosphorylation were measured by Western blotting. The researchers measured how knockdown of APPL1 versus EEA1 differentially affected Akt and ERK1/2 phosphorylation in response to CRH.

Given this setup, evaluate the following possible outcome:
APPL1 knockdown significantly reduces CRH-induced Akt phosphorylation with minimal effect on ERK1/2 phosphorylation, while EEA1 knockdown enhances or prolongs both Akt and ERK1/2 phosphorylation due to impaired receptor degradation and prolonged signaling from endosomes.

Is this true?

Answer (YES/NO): NO